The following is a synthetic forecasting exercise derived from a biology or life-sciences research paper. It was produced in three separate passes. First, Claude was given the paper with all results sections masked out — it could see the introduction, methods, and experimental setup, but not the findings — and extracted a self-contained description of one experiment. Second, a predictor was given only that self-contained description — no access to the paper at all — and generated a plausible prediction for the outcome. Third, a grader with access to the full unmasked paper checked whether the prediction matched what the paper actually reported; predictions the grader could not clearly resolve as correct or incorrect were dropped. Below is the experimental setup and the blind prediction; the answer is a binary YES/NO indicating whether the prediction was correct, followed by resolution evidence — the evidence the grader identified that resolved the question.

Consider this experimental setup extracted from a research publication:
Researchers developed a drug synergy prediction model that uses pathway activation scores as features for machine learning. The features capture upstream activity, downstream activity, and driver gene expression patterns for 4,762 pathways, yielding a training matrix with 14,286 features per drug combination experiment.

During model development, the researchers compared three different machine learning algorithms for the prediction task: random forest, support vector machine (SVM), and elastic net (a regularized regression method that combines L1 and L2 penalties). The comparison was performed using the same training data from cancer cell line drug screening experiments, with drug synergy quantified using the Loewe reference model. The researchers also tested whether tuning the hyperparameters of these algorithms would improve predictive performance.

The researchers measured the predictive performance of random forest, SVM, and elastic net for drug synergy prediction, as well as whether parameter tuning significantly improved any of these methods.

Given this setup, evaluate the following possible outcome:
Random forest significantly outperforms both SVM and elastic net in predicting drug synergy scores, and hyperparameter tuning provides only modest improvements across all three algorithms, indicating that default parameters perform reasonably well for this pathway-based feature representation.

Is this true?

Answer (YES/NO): NO